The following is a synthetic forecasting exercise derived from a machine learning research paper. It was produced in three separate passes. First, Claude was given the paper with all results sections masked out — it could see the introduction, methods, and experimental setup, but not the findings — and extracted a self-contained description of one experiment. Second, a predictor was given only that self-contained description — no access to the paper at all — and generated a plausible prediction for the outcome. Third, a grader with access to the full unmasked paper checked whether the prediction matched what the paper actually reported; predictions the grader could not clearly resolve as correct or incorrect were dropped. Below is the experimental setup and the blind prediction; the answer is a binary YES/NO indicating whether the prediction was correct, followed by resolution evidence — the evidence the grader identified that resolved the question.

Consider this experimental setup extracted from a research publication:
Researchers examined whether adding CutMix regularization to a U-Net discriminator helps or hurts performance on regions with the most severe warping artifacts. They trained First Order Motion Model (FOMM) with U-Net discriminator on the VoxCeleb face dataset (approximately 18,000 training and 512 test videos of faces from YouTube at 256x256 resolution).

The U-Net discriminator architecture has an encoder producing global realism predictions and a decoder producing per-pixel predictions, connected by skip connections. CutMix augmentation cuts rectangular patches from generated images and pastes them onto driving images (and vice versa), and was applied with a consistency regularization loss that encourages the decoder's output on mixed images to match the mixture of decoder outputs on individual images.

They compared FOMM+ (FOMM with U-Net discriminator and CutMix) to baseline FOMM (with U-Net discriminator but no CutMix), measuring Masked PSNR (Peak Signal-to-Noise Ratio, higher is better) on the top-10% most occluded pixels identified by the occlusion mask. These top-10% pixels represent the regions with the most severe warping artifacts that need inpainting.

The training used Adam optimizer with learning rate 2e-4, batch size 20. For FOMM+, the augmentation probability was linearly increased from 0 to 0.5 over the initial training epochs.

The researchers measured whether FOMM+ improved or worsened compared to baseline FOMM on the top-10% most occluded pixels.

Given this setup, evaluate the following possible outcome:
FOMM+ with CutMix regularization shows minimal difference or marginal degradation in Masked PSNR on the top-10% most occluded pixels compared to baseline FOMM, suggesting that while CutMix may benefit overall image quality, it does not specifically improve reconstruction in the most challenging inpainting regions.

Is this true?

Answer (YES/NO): YES